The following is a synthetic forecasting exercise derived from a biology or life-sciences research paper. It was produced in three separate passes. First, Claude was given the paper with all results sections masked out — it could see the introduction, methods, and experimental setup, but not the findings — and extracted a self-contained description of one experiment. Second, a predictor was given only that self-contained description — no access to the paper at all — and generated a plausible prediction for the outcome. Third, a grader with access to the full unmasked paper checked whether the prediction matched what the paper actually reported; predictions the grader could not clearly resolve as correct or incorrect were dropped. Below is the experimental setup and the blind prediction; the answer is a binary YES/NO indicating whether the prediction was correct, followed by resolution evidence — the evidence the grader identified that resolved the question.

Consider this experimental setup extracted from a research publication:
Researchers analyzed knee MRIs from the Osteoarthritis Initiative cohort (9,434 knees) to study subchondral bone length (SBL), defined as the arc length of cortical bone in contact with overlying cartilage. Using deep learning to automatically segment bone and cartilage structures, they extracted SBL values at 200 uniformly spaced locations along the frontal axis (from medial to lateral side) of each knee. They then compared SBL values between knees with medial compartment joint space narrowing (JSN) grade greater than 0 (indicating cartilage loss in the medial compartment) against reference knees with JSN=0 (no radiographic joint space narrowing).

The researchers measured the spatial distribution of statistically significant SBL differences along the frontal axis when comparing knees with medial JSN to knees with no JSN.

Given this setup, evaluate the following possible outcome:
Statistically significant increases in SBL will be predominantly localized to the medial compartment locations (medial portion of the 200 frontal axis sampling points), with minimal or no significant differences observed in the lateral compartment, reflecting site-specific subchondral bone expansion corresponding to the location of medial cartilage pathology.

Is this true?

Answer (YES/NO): NO